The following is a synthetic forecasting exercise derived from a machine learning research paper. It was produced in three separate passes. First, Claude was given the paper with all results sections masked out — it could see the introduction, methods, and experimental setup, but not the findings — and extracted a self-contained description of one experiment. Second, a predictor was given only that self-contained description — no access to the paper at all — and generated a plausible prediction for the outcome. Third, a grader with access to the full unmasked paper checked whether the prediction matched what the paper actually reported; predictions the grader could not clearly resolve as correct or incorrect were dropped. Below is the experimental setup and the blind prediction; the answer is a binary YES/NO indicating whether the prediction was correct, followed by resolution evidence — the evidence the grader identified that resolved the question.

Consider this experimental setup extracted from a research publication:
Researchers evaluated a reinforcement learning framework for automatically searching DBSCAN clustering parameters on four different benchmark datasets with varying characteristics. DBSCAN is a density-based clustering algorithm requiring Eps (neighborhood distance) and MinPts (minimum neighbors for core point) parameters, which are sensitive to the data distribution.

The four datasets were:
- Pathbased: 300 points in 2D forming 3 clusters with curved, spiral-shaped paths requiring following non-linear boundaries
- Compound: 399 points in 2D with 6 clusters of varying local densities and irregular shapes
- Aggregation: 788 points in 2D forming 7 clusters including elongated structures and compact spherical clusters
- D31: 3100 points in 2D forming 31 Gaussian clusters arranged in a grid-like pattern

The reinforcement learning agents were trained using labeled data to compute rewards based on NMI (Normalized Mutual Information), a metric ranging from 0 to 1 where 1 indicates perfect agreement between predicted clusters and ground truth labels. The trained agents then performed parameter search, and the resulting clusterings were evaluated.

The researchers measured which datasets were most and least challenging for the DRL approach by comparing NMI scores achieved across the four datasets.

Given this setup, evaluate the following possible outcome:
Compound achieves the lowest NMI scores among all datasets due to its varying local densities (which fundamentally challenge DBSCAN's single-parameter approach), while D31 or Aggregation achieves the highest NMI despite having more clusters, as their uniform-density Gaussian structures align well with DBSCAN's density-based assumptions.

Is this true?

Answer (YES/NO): NO